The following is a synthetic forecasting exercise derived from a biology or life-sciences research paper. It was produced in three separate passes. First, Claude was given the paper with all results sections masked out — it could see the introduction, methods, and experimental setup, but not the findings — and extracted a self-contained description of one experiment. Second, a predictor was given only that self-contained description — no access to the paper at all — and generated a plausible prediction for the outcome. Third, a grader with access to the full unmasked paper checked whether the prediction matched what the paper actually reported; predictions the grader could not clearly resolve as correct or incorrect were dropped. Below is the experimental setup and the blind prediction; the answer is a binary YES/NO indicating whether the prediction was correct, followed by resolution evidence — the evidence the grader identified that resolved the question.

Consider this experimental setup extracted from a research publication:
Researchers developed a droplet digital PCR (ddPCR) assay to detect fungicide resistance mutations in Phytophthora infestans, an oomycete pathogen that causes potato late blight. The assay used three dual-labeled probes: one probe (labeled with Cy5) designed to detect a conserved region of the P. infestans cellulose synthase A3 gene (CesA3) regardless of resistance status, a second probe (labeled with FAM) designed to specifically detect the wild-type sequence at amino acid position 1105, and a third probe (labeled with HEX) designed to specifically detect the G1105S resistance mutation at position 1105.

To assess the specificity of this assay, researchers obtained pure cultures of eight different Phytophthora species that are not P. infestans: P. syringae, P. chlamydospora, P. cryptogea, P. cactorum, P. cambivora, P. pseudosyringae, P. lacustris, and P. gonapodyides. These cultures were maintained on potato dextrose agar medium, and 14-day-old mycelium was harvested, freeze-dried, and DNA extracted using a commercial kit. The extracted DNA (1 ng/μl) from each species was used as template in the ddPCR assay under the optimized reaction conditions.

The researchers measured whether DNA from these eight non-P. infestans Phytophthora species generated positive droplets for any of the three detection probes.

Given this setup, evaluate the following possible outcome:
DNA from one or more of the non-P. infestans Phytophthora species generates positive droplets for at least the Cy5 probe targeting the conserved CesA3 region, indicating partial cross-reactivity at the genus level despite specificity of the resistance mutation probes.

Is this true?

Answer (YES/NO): NO